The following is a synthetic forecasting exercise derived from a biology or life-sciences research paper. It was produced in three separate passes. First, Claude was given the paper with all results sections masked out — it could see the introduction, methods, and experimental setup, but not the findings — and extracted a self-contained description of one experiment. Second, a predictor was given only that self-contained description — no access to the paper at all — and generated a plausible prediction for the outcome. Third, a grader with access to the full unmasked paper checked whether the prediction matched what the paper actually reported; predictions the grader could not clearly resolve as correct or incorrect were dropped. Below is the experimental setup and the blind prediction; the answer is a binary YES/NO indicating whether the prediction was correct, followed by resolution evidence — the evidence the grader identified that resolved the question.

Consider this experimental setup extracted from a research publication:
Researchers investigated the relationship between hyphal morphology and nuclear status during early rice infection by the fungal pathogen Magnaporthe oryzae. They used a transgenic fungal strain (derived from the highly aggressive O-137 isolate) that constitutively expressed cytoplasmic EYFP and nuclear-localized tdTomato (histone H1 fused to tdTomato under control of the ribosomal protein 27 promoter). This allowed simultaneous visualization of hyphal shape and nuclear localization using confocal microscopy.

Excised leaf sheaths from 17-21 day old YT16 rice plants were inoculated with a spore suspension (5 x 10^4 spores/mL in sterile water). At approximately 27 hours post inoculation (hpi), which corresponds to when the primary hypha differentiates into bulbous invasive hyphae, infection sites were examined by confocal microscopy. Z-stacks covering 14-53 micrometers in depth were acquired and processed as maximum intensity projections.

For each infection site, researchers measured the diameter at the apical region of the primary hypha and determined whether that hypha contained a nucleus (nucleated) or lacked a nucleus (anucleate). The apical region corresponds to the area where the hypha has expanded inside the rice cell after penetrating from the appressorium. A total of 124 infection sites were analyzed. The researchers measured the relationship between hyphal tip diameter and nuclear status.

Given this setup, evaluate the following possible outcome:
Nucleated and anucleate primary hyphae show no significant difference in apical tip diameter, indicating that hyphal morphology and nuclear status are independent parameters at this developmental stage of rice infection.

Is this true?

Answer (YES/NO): NO